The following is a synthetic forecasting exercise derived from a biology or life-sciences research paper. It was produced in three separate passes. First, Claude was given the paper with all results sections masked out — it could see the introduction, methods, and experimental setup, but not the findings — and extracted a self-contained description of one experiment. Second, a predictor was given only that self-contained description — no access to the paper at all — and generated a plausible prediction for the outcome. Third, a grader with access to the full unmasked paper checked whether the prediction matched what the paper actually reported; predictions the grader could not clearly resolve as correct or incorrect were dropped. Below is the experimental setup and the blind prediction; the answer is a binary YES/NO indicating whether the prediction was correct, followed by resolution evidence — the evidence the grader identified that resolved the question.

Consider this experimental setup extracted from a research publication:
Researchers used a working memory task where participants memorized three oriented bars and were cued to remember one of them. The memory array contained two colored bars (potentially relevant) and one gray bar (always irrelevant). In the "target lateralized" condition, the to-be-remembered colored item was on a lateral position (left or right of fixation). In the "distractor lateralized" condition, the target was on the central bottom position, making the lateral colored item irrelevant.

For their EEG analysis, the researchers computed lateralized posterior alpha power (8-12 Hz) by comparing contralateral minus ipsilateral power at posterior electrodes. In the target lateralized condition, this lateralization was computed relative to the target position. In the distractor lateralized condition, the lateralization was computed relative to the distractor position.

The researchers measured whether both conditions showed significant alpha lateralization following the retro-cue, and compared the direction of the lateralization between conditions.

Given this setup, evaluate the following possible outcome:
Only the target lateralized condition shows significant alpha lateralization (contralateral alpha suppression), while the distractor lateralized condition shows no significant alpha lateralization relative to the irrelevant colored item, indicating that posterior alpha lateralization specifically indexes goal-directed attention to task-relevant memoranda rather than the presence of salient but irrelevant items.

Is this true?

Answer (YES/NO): NO